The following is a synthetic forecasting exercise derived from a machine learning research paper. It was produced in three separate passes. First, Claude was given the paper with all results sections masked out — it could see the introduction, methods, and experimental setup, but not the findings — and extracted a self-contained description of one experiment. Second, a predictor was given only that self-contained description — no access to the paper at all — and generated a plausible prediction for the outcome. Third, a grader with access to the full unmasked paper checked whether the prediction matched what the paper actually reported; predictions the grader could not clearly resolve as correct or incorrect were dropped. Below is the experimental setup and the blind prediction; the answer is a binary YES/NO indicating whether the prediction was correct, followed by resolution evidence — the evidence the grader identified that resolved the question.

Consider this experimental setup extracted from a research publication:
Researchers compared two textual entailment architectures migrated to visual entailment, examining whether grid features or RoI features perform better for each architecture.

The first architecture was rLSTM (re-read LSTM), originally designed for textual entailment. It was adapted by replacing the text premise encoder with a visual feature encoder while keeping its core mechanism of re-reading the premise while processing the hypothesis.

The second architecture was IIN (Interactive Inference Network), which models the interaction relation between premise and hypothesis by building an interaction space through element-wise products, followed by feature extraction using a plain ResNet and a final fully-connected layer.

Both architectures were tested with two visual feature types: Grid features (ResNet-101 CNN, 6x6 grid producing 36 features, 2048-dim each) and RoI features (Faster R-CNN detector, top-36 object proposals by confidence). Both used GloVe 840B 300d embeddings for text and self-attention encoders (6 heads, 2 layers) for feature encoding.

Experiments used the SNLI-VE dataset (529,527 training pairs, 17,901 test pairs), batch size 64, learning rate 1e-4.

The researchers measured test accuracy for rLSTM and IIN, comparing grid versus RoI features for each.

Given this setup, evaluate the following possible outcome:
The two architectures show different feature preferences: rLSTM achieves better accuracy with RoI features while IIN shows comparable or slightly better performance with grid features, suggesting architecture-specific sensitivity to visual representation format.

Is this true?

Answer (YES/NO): YES